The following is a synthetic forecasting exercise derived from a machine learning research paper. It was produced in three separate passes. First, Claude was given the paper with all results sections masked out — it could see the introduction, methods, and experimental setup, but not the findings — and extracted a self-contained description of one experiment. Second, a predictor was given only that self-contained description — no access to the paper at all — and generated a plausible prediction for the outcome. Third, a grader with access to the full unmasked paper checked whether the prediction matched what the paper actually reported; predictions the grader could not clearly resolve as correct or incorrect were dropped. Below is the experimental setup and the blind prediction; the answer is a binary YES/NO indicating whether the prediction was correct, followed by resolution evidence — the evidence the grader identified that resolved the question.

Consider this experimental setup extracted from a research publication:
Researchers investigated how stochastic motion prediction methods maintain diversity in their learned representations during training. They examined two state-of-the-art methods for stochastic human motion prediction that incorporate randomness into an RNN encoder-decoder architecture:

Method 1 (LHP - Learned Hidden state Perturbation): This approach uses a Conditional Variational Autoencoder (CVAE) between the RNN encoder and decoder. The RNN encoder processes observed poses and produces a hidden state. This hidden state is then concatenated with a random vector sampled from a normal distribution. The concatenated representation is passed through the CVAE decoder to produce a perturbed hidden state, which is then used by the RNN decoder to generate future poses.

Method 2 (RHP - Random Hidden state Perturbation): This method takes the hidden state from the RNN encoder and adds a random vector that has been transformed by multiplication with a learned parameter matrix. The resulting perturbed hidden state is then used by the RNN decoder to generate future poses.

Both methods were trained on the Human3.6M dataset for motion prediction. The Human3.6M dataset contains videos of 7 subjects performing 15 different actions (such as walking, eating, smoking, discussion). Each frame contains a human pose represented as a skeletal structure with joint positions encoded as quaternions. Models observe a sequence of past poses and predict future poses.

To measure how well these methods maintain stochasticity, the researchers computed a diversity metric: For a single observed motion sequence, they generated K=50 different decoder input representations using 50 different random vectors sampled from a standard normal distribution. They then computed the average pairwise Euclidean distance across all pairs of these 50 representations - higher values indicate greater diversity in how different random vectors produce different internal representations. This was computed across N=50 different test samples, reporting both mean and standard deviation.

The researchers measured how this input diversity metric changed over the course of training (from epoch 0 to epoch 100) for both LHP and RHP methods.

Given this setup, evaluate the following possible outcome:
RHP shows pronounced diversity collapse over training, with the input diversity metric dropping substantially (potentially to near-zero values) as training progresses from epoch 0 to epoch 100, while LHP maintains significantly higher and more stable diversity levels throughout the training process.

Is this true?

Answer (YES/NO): NO